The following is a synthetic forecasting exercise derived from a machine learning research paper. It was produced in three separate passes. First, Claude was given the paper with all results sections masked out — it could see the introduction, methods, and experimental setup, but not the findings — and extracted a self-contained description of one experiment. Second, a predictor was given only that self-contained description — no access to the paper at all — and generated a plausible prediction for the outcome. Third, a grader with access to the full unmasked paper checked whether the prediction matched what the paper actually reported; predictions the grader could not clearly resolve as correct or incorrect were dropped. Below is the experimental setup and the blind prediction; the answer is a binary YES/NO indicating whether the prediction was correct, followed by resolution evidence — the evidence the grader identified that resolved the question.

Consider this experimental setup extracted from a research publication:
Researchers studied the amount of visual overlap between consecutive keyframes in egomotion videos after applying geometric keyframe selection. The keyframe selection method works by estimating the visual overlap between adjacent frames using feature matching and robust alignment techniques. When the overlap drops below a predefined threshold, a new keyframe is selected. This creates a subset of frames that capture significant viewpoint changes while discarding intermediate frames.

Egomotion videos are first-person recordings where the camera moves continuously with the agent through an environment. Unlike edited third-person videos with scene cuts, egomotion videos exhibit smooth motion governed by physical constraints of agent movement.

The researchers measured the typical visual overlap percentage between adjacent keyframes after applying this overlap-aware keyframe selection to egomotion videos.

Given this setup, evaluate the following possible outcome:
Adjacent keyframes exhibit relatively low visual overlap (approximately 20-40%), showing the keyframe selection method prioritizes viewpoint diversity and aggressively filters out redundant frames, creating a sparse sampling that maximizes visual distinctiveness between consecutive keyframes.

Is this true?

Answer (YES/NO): NO